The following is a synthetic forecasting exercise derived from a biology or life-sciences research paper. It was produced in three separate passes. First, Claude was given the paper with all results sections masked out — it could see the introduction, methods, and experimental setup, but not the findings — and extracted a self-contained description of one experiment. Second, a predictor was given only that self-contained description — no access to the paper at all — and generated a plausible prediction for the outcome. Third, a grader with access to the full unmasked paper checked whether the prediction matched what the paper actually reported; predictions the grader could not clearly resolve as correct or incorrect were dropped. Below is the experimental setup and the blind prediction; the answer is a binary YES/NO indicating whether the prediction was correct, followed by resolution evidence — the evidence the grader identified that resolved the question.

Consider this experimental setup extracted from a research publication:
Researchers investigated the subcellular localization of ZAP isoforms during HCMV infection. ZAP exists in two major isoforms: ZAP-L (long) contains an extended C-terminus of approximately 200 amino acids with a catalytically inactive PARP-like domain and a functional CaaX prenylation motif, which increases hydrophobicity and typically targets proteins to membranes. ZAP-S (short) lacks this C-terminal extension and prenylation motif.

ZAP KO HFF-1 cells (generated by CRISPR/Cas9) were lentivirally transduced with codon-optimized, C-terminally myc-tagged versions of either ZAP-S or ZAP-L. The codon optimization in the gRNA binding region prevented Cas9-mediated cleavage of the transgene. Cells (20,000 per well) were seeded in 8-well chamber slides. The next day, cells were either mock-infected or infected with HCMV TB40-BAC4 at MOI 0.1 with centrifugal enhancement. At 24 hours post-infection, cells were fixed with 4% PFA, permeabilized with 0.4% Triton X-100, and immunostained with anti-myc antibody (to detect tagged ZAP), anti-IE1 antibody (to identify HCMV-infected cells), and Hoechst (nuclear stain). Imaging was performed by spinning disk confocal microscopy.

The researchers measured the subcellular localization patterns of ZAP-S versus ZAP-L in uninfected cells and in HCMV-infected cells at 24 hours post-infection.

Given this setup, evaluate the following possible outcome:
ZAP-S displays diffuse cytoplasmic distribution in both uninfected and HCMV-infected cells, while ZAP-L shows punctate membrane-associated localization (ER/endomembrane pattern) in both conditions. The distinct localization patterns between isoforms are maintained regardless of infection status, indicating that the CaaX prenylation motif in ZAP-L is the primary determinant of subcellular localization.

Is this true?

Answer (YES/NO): NO